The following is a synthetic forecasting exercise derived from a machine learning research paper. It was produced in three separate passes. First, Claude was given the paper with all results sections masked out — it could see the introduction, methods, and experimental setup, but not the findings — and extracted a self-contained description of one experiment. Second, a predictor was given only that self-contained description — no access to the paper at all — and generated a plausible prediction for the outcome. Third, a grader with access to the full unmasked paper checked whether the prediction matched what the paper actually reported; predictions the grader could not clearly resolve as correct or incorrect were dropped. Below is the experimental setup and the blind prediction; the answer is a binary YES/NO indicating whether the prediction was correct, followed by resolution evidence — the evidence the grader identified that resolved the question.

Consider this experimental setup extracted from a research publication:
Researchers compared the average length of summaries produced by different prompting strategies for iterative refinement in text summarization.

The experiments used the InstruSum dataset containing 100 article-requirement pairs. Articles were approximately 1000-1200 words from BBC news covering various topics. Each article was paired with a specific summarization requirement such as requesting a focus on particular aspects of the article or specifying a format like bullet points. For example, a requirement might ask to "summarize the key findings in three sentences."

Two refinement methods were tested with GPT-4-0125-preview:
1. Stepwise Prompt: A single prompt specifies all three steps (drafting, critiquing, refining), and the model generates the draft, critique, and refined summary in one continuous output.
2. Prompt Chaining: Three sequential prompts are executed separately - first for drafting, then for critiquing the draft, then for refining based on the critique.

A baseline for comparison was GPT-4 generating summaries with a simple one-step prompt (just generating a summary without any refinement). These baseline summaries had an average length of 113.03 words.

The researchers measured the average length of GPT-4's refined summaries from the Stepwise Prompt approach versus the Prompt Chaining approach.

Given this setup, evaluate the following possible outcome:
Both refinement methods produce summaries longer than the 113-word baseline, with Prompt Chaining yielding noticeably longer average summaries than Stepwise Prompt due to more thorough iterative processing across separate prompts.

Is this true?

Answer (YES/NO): YES